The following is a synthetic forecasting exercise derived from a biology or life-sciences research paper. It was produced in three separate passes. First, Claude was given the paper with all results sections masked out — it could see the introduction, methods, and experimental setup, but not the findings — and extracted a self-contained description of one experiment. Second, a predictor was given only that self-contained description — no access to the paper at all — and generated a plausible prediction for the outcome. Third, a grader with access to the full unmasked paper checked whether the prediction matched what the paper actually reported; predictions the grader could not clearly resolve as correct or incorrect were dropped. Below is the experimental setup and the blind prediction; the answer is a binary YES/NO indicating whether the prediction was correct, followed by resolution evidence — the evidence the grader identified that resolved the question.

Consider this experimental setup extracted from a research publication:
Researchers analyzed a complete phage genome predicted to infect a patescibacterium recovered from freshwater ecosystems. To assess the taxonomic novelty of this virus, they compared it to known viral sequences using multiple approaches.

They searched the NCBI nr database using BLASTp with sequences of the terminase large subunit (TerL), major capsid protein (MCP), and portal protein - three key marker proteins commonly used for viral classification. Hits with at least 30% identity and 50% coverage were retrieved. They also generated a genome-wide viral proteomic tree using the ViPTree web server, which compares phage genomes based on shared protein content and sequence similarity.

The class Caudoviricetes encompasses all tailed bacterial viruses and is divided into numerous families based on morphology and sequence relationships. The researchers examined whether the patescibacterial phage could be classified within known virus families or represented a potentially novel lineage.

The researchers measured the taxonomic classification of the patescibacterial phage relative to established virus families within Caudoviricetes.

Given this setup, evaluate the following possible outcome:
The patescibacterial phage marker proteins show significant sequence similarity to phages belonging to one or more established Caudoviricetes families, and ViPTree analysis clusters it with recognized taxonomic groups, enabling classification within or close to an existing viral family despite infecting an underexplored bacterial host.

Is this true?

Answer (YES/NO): NO